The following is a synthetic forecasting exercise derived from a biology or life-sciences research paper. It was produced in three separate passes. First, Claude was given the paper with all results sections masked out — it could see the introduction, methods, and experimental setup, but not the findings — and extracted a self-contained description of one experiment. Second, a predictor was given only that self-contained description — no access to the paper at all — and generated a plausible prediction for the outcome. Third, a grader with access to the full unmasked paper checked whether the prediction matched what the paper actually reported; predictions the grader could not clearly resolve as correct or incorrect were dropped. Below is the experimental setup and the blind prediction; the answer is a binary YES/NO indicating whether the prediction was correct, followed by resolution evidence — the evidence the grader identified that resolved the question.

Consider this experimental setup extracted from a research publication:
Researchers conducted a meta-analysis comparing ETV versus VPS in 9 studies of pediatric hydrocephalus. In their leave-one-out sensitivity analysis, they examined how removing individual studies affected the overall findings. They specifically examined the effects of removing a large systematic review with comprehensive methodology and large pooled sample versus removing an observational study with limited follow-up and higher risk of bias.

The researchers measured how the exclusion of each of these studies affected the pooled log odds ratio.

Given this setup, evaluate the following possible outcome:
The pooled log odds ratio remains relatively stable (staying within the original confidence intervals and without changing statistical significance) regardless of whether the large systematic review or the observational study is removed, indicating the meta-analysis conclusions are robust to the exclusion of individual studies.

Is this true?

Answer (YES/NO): YES